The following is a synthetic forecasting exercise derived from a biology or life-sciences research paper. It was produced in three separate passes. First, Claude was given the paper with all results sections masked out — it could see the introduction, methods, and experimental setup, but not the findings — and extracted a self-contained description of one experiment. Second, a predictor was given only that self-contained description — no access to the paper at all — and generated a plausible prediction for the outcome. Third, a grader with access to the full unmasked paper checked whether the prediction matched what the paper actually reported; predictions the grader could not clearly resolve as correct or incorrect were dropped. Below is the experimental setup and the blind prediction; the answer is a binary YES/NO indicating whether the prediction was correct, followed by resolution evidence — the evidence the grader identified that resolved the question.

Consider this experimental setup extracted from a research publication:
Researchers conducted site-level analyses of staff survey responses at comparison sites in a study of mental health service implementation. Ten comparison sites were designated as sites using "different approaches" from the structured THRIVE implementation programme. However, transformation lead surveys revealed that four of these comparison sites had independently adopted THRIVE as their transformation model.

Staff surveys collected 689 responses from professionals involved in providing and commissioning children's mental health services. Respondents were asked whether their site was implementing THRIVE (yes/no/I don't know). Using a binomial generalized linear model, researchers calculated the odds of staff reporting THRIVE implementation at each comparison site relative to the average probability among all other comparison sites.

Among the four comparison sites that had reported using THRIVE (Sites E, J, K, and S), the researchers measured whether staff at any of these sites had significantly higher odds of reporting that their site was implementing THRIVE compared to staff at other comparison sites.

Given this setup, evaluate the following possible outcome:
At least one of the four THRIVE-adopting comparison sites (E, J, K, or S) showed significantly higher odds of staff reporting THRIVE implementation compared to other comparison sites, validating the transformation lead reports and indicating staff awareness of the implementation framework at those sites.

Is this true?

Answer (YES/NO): YES